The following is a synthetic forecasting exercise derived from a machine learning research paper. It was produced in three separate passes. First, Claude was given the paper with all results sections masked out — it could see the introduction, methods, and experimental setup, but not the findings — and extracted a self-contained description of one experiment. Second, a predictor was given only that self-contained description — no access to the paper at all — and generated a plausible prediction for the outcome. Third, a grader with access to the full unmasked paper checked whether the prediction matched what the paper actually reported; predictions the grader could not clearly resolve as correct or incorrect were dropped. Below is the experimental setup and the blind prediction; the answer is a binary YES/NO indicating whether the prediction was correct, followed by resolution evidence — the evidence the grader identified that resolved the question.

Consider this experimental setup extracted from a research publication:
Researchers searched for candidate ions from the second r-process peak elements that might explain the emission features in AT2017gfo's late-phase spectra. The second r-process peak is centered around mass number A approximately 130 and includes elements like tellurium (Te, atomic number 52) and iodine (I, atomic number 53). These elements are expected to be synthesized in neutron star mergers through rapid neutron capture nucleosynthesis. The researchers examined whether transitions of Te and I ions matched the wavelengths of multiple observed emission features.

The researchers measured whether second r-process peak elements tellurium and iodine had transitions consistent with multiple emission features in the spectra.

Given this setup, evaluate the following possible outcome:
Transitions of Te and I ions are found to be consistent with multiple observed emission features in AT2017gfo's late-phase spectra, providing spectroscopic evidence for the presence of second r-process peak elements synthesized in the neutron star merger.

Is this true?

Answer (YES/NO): YES